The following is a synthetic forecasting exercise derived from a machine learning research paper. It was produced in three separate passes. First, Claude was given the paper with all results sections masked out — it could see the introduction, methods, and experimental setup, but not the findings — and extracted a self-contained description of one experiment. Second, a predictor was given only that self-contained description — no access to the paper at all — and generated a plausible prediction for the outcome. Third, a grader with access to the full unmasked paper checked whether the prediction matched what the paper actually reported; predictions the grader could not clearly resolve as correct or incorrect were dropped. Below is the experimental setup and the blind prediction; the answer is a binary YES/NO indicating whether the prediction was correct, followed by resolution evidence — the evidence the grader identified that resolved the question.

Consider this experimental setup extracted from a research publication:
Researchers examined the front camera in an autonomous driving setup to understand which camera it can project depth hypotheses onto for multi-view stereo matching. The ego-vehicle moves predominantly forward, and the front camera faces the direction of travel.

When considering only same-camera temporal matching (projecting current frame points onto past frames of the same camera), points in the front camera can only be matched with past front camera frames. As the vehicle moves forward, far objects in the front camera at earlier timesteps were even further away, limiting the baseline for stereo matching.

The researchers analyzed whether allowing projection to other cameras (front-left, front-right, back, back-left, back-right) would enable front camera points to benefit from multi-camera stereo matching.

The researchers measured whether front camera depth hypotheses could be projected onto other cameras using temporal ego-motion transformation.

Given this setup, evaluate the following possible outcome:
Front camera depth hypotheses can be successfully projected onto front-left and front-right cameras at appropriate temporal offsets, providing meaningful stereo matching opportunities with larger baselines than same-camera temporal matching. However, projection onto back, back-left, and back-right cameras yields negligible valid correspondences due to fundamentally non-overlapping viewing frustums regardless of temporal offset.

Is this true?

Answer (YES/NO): NO